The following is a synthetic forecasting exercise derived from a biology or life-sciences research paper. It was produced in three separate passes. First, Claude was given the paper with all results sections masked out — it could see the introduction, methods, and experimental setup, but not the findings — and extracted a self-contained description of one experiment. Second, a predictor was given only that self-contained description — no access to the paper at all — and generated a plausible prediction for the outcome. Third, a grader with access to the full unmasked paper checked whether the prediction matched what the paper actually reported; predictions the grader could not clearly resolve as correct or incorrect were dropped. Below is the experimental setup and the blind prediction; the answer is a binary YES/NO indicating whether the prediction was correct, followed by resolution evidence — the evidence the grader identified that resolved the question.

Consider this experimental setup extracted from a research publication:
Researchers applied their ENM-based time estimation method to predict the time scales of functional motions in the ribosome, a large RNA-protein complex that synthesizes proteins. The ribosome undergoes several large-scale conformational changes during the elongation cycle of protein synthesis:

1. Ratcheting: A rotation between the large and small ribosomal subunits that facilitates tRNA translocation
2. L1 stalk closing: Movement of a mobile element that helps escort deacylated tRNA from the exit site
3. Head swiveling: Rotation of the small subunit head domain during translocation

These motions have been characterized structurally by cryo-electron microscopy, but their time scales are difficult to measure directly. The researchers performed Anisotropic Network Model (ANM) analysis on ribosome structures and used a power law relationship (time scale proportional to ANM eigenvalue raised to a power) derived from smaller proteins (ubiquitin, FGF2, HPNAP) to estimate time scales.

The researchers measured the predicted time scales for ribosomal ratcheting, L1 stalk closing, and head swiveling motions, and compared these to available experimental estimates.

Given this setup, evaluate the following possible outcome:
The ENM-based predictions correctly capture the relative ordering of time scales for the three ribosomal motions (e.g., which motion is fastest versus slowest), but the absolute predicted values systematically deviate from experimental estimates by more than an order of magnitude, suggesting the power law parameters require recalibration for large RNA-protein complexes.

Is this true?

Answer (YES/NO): NO